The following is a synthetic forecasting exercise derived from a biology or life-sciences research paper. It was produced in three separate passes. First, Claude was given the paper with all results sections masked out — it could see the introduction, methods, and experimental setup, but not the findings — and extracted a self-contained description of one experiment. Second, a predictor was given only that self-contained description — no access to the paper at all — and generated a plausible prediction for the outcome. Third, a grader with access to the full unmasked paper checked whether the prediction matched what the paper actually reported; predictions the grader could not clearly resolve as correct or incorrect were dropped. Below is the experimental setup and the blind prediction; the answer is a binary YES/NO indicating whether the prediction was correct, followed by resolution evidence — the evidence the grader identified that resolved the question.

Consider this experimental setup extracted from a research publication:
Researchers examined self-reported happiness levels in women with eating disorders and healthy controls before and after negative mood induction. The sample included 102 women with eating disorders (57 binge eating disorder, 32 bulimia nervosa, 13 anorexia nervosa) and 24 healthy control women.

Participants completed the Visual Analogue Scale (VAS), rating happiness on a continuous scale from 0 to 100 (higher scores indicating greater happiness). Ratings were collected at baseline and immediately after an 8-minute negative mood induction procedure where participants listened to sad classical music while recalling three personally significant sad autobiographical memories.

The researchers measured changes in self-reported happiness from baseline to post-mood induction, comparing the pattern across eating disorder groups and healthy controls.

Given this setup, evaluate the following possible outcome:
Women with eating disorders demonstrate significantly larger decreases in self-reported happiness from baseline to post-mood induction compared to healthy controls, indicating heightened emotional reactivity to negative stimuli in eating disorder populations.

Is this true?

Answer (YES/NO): NO